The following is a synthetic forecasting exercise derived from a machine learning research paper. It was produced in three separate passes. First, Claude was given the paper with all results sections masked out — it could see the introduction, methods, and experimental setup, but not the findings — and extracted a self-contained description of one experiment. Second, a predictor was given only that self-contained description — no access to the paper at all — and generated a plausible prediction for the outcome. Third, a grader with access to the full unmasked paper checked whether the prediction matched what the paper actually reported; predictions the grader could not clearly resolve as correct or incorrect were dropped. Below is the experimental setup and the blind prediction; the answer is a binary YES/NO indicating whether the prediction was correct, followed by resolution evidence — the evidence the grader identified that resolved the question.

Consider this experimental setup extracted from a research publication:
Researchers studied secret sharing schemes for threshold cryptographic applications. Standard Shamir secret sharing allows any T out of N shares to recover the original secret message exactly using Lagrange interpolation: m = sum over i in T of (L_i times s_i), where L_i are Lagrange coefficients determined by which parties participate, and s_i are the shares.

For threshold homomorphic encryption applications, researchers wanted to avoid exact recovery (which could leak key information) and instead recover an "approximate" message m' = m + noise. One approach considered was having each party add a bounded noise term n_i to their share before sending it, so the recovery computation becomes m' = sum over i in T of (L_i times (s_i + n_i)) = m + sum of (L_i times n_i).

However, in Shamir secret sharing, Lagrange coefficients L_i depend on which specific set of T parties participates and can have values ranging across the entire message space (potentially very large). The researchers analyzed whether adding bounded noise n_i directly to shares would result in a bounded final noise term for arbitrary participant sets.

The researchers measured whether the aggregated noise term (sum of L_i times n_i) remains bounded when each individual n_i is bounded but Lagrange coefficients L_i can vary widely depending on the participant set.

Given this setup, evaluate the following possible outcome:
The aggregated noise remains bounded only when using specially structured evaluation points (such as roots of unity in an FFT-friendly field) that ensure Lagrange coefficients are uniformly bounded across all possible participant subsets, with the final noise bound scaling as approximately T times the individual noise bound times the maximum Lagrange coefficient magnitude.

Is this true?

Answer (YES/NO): NO